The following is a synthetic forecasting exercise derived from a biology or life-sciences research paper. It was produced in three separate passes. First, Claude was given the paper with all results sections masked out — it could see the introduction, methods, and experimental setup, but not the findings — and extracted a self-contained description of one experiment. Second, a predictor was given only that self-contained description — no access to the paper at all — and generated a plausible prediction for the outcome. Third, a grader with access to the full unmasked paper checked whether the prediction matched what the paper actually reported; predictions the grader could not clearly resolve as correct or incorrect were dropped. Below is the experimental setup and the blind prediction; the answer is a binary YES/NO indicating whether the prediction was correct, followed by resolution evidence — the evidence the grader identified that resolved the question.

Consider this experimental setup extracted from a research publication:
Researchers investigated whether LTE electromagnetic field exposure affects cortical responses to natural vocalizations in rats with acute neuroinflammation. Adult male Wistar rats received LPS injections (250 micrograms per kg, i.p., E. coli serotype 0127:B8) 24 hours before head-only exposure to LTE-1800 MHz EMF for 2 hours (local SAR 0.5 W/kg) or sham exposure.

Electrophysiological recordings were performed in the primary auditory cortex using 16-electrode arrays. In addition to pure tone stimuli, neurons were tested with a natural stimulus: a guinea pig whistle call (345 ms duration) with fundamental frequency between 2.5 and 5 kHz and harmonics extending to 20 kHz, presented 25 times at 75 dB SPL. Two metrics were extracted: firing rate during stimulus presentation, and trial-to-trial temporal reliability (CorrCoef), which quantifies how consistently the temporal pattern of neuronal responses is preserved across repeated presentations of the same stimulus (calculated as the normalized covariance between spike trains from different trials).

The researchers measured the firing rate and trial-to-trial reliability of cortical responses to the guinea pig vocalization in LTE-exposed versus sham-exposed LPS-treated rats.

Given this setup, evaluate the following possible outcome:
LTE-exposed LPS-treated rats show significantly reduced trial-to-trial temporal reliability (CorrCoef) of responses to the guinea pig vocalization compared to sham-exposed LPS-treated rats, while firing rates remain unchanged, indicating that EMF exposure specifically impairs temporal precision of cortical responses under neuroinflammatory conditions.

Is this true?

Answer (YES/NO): NO